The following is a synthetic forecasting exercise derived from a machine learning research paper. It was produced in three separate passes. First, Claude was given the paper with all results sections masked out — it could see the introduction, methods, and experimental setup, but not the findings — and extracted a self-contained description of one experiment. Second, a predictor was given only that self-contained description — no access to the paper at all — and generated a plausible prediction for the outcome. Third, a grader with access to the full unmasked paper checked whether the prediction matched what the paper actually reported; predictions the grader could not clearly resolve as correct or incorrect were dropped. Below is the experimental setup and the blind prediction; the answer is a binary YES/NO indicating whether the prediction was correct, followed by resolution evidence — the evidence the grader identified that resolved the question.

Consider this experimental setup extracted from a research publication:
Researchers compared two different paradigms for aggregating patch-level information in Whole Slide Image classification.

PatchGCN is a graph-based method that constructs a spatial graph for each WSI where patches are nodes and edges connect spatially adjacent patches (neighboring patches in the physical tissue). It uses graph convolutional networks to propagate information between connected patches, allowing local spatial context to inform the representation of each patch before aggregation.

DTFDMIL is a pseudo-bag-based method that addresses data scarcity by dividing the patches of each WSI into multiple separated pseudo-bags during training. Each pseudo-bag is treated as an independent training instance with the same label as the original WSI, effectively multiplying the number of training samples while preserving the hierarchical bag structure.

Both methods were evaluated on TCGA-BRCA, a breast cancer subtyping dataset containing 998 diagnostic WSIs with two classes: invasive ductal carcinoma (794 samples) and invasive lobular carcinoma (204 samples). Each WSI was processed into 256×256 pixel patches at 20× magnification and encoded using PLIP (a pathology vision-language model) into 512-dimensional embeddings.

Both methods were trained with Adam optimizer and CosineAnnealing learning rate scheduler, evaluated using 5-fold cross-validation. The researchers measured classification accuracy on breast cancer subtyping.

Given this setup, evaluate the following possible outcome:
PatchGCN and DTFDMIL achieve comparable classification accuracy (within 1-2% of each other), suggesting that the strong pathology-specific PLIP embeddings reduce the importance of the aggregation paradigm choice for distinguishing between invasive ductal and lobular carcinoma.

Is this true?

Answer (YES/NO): NO